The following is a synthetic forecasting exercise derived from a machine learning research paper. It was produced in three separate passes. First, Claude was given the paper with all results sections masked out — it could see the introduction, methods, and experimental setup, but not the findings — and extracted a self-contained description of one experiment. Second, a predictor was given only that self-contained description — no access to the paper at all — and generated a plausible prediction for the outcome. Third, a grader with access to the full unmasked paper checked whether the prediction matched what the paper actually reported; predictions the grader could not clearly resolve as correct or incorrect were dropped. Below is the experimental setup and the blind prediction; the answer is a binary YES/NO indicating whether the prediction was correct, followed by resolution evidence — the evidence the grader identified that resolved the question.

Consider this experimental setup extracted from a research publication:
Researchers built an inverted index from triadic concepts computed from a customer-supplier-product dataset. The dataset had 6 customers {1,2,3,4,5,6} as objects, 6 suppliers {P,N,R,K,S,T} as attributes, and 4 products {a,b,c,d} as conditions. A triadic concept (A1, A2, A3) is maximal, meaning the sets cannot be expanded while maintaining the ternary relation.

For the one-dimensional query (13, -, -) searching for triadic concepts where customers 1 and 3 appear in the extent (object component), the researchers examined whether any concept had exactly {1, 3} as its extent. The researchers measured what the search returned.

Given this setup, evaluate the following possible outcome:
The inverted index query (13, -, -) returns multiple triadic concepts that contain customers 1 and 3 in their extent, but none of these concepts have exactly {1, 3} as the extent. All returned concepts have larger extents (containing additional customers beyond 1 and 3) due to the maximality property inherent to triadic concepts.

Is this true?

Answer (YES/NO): YES